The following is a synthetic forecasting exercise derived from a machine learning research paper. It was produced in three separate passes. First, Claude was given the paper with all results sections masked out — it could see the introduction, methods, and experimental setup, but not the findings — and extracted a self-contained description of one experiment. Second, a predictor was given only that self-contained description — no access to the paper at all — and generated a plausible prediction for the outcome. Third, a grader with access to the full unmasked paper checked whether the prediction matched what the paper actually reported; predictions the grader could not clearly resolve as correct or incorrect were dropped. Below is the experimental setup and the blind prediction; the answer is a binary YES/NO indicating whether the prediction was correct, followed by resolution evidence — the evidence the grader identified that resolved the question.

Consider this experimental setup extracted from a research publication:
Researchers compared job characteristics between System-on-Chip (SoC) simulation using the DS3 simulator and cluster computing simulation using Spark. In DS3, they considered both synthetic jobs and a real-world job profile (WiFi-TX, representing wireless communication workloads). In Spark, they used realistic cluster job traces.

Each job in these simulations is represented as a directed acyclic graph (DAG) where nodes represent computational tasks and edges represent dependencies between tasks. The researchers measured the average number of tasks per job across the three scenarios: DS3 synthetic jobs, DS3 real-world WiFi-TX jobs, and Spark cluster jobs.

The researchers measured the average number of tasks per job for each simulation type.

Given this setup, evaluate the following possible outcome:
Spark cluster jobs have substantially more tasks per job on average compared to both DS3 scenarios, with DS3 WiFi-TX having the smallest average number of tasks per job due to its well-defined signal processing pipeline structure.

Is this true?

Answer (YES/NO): NO